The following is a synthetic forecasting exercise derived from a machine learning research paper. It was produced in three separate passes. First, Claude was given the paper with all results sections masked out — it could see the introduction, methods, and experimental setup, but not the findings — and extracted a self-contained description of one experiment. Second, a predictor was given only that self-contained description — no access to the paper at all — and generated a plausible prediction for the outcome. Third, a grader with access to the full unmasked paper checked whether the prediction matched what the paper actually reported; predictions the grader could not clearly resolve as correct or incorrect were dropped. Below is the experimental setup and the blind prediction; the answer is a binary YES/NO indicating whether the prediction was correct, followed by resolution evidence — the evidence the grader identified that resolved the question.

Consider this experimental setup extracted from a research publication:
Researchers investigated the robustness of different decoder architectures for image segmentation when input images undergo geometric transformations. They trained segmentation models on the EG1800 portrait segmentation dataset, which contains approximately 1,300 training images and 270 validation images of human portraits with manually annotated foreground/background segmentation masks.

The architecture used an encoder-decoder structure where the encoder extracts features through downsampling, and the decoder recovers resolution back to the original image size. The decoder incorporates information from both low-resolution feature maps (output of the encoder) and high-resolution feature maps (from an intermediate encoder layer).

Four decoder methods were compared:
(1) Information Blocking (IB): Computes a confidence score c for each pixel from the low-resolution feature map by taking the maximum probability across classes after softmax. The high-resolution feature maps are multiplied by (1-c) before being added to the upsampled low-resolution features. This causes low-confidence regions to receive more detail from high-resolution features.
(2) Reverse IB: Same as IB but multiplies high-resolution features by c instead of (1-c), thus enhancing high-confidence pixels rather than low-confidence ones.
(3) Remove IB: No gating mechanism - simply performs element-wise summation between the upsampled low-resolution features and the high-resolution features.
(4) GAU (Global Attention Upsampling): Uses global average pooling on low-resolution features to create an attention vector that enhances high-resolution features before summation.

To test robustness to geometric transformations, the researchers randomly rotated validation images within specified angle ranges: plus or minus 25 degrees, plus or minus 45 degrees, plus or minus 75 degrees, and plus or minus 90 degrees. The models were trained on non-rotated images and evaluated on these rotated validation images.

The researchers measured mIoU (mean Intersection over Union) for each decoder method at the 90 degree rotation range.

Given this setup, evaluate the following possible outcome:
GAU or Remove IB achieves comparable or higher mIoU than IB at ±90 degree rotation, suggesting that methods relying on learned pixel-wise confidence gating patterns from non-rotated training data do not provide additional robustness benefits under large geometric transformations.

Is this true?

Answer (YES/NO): NO